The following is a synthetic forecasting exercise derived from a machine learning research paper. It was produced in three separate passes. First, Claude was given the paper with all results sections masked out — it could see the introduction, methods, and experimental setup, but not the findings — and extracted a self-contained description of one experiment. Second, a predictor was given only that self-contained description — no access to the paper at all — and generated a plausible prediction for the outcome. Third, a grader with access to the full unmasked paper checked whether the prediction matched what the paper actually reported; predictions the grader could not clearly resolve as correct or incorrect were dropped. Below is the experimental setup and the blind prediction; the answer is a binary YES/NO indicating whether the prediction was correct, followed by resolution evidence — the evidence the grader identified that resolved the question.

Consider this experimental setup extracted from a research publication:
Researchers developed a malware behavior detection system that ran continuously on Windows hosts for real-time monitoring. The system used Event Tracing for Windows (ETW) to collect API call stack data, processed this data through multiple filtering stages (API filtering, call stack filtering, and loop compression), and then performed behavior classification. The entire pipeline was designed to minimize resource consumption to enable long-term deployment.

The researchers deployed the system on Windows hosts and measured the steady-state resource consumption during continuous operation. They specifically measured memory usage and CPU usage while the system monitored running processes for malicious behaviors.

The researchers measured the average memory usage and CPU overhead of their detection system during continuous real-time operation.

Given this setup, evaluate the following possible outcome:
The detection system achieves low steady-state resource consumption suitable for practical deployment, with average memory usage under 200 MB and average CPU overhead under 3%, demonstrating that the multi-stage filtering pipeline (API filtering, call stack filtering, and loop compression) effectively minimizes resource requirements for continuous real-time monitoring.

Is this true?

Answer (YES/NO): NO